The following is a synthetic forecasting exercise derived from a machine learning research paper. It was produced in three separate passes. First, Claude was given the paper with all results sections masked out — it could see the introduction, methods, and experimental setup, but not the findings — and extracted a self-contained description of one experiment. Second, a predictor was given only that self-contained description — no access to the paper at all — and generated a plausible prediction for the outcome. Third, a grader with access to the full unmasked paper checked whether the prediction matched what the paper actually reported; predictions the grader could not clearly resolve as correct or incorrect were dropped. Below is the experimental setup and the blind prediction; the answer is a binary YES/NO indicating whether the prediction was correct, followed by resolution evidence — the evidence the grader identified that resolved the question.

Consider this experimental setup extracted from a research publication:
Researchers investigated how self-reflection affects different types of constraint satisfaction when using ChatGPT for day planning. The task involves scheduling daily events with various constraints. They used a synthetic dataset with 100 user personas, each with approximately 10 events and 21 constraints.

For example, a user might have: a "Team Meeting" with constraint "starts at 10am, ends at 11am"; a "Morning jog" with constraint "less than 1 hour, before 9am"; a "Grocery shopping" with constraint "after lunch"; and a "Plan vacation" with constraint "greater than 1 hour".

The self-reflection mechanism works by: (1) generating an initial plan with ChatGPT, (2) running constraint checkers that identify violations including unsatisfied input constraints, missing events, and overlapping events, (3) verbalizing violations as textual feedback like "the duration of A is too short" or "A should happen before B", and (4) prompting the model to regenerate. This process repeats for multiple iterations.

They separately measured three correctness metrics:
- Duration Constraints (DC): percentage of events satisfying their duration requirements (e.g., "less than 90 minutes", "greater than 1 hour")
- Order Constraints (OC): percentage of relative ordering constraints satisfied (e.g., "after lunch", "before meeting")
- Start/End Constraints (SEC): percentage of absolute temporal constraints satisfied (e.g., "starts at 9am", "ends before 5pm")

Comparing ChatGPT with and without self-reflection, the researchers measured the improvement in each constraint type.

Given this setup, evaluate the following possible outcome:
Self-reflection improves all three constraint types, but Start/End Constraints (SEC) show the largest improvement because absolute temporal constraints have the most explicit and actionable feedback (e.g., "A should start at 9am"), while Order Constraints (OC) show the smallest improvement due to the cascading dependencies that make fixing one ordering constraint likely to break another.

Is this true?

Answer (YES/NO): YES